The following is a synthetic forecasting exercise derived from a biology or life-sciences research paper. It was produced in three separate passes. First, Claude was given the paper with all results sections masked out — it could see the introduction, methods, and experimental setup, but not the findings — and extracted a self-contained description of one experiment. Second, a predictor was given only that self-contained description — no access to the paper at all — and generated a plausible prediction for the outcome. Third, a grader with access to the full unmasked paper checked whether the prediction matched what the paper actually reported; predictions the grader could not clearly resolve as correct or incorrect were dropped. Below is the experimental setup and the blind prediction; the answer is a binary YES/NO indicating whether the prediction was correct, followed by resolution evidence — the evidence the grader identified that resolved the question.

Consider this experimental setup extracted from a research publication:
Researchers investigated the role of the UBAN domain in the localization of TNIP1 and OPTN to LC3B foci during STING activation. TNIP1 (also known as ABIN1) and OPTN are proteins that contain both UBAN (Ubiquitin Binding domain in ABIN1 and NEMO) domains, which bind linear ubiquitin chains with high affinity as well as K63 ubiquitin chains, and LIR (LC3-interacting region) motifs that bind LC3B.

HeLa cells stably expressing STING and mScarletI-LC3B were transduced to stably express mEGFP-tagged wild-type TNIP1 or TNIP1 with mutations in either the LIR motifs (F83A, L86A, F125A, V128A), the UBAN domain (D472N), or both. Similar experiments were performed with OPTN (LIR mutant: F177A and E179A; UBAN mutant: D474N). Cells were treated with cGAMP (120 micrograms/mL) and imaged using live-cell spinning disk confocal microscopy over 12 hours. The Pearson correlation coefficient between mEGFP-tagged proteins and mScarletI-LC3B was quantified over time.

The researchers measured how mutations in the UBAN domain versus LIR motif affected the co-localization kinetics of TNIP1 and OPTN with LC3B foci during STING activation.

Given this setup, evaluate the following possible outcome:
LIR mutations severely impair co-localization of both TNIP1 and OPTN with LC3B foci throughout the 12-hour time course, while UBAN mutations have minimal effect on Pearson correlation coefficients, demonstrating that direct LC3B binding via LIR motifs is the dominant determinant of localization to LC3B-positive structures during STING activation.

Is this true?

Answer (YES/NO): NO